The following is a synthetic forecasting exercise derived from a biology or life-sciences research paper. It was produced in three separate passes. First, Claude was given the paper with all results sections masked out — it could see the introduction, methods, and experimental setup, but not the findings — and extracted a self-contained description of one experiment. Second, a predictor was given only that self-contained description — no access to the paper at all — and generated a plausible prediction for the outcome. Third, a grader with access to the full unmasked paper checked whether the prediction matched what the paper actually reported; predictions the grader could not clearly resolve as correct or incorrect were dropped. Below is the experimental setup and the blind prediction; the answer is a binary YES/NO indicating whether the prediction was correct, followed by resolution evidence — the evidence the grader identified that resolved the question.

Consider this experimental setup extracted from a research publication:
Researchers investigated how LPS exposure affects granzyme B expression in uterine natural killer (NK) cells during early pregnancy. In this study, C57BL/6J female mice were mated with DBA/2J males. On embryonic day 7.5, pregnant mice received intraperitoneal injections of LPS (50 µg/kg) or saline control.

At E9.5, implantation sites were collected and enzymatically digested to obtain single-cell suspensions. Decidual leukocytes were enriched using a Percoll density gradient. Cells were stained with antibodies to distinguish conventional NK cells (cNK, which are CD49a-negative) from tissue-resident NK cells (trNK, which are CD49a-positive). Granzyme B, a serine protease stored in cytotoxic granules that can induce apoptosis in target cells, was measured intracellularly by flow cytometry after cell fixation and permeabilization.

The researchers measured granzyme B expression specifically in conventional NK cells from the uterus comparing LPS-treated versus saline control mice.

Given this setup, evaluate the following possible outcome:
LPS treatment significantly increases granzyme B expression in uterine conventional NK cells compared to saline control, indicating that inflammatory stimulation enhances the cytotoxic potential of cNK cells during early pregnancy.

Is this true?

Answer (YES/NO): YES